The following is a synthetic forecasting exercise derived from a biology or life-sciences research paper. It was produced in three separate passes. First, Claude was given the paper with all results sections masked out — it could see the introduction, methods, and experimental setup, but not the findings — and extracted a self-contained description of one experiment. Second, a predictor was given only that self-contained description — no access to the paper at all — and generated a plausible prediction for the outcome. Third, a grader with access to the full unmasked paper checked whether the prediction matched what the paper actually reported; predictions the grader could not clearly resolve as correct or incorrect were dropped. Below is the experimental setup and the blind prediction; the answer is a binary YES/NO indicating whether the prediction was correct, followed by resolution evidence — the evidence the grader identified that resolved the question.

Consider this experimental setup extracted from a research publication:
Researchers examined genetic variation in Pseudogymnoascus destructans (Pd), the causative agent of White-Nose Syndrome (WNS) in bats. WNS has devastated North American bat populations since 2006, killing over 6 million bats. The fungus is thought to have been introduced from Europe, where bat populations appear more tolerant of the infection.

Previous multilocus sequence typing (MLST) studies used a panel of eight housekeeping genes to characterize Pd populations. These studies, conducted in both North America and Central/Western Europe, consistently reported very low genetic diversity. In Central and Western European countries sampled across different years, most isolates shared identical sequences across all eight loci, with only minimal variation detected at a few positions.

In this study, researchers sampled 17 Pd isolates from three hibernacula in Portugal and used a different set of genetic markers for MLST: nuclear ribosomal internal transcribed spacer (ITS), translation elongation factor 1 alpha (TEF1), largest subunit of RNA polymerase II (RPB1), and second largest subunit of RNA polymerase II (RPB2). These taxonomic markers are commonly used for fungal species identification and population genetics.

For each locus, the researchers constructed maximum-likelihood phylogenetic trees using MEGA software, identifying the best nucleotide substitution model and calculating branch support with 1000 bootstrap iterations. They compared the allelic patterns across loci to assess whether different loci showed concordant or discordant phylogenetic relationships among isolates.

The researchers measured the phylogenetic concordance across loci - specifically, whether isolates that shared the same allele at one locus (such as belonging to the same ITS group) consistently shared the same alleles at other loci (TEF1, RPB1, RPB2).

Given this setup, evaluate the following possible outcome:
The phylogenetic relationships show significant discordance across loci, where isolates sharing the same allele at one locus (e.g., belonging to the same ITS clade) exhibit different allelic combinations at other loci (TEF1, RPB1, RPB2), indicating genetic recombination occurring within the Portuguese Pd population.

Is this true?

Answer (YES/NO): YES